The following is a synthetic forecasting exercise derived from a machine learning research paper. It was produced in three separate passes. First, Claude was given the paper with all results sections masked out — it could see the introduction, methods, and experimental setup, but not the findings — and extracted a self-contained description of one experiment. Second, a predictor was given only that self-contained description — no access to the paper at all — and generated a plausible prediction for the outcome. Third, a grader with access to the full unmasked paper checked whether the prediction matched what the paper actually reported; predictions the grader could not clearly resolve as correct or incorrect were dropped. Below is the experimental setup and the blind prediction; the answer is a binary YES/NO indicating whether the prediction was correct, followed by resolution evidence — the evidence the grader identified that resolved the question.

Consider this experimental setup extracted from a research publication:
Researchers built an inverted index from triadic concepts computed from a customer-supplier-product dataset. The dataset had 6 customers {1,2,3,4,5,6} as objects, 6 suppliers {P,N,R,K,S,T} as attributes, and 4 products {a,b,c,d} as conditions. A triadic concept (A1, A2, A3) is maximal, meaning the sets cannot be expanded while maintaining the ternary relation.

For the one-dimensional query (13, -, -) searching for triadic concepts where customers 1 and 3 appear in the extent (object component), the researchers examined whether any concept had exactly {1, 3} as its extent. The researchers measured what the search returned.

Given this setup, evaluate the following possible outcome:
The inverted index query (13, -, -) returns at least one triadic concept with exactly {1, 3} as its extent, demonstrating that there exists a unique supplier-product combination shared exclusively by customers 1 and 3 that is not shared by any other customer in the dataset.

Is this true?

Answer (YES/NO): NO